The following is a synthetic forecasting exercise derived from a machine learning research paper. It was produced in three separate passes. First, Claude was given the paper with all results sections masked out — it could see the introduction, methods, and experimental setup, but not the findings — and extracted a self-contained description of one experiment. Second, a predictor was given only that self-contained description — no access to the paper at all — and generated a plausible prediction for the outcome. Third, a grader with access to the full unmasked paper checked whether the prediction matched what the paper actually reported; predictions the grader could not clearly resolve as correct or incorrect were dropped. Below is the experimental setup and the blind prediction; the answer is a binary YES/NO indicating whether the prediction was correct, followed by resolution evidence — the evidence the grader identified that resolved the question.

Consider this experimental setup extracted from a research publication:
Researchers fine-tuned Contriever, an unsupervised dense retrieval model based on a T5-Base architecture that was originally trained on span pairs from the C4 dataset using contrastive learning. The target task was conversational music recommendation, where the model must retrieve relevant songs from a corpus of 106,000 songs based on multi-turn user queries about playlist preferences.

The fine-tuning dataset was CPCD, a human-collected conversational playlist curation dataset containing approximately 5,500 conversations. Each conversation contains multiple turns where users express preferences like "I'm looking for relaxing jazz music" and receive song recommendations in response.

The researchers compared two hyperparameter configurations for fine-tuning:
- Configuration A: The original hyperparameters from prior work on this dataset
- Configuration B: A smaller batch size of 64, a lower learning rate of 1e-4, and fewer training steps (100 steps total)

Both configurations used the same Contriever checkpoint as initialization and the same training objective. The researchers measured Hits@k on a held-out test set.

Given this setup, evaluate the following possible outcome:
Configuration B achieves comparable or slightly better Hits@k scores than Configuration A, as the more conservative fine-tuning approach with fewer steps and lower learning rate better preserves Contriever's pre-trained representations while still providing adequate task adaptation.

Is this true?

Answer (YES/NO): YES